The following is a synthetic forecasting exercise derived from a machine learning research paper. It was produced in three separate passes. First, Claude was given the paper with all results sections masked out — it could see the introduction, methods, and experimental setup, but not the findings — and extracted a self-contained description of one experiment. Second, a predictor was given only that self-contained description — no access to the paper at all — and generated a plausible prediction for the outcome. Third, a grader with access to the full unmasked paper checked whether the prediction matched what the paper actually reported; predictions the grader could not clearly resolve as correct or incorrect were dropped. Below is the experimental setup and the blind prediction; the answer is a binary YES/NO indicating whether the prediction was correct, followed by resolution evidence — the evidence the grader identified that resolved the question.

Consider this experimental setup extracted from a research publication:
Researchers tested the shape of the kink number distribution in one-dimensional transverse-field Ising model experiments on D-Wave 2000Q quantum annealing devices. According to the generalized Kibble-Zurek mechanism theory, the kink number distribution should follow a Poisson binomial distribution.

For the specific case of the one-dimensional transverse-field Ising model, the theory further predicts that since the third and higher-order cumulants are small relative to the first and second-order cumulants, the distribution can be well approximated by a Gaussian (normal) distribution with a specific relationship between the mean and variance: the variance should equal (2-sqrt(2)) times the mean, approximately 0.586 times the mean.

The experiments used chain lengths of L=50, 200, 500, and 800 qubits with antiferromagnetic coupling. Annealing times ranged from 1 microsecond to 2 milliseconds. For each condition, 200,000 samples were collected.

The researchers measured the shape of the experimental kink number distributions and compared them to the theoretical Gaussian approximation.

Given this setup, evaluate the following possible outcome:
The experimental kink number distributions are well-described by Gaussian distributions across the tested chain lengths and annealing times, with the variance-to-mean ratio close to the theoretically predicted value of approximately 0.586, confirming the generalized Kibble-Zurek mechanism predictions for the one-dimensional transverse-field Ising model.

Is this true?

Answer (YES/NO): YES